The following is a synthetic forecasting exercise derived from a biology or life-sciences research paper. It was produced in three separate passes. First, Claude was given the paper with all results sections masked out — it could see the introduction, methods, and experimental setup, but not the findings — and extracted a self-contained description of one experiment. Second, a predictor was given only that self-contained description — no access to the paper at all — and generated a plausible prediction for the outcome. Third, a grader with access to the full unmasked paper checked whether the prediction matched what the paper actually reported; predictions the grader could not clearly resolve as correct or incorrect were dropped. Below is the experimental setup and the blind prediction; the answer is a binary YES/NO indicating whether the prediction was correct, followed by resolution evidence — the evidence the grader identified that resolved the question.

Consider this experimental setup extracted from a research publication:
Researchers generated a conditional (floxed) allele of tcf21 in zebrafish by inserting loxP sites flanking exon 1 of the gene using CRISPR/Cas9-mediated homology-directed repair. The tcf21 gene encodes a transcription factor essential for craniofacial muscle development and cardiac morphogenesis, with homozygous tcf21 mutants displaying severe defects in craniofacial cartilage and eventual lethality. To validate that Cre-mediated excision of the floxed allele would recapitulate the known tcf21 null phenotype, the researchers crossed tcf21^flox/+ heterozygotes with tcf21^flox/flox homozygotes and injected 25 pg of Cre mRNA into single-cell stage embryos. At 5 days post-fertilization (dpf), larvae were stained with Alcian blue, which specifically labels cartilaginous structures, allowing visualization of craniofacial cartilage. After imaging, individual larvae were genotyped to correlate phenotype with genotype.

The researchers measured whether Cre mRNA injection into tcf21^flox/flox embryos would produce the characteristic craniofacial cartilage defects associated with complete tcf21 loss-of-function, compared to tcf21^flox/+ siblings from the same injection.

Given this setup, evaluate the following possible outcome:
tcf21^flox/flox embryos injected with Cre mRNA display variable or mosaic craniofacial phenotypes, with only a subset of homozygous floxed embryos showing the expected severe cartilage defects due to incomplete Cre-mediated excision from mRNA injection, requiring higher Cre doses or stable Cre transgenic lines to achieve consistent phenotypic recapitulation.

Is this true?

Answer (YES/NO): NO